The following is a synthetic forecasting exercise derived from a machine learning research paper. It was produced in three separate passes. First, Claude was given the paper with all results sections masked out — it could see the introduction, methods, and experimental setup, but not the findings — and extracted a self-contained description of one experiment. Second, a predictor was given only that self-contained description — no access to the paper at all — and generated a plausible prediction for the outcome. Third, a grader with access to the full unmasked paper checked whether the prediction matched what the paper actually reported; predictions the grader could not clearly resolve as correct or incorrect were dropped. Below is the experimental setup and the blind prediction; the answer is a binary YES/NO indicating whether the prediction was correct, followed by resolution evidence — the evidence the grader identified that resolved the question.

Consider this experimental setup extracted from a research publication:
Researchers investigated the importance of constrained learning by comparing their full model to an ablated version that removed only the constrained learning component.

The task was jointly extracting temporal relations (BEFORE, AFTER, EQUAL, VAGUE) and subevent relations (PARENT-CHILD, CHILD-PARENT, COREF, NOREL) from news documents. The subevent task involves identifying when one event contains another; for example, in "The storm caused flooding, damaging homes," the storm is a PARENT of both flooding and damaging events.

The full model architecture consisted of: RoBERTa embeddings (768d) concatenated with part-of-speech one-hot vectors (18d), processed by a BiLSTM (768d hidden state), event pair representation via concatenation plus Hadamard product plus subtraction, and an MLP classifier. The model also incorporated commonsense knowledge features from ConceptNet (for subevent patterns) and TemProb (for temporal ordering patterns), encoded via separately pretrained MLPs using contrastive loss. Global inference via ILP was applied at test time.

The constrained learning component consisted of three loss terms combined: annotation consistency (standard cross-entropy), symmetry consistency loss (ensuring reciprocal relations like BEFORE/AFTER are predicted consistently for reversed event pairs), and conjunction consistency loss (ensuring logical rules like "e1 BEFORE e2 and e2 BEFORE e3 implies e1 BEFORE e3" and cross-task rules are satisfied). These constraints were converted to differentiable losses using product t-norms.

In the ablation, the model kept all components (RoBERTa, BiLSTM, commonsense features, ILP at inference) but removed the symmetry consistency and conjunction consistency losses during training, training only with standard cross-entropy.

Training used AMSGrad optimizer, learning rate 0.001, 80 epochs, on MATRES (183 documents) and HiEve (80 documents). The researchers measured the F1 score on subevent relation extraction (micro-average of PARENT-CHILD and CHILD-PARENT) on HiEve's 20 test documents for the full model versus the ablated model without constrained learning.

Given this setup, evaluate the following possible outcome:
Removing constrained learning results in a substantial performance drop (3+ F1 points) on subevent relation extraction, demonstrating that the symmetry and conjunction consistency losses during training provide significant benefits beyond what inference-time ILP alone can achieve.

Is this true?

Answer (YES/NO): YES